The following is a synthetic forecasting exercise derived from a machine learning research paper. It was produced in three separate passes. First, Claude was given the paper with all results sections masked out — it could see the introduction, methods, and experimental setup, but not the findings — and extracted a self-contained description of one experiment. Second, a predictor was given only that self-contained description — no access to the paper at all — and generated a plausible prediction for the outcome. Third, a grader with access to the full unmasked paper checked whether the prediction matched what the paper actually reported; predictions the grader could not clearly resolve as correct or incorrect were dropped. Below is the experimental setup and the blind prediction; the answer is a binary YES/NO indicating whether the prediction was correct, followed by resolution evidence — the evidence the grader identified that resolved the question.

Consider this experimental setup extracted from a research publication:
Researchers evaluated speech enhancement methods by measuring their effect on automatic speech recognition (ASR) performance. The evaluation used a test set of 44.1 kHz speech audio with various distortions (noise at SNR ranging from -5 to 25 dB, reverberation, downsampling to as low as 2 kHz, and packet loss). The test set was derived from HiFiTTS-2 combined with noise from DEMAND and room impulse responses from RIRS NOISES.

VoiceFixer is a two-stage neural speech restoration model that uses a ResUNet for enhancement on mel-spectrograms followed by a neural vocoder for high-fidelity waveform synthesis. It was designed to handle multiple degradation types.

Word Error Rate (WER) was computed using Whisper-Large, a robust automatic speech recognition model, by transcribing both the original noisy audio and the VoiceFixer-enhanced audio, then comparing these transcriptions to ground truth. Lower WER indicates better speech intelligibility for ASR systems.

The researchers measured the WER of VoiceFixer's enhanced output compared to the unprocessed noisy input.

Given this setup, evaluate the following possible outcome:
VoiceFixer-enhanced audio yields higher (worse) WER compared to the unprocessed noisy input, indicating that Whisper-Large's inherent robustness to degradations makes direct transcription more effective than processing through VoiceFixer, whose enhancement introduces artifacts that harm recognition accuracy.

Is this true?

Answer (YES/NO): YES